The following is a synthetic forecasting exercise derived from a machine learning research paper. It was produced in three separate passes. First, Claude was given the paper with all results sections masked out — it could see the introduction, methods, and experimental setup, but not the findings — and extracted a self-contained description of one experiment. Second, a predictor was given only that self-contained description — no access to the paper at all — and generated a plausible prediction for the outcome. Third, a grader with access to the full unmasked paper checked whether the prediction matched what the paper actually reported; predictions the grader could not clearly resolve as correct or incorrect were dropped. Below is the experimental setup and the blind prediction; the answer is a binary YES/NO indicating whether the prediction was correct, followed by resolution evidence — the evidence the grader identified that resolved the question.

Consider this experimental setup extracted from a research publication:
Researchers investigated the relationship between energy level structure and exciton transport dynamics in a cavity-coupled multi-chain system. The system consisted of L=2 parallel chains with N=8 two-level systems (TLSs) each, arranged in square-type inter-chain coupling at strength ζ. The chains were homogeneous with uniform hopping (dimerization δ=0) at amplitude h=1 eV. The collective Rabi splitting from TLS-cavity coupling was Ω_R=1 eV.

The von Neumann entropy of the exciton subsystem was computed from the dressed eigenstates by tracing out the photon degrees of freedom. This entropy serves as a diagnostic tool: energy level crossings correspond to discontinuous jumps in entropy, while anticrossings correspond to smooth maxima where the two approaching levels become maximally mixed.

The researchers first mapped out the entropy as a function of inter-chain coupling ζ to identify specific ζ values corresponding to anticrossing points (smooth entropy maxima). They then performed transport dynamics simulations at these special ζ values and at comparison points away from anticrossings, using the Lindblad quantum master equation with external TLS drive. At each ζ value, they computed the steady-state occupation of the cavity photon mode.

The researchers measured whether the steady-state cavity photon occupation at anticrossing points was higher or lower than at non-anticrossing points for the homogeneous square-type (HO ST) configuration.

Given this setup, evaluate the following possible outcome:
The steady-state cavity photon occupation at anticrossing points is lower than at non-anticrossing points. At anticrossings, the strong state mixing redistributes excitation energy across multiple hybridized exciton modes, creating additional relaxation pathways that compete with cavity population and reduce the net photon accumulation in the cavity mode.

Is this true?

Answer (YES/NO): NO